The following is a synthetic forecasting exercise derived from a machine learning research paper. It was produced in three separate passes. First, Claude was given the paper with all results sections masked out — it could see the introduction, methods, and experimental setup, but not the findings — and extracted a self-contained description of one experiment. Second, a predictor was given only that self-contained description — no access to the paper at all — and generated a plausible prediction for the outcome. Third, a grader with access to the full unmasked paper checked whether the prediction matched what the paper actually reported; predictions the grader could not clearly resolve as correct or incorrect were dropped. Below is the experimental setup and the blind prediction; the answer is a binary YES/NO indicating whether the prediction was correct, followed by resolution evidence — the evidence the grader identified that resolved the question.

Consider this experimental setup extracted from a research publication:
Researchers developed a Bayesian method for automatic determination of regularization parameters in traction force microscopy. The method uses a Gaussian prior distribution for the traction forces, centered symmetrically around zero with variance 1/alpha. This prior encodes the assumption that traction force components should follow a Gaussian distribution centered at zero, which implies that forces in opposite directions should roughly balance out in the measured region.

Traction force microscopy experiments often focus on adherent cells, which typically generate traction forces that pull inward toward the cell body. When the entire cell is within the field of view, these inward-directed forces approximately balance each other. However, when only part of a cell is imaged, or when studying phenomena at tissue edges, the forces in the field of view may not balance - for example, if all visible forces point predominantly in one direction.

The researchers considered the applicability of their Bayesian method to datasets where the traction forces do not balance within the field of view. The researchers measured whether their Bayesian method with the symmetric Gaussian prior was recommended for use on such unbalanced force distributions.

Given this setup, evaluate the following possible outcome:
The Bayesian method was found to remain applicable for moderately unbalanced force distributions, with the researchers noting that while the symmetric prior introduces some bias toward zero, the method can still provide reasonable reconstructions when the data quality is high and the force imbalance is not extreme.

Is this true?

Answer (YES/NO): NO